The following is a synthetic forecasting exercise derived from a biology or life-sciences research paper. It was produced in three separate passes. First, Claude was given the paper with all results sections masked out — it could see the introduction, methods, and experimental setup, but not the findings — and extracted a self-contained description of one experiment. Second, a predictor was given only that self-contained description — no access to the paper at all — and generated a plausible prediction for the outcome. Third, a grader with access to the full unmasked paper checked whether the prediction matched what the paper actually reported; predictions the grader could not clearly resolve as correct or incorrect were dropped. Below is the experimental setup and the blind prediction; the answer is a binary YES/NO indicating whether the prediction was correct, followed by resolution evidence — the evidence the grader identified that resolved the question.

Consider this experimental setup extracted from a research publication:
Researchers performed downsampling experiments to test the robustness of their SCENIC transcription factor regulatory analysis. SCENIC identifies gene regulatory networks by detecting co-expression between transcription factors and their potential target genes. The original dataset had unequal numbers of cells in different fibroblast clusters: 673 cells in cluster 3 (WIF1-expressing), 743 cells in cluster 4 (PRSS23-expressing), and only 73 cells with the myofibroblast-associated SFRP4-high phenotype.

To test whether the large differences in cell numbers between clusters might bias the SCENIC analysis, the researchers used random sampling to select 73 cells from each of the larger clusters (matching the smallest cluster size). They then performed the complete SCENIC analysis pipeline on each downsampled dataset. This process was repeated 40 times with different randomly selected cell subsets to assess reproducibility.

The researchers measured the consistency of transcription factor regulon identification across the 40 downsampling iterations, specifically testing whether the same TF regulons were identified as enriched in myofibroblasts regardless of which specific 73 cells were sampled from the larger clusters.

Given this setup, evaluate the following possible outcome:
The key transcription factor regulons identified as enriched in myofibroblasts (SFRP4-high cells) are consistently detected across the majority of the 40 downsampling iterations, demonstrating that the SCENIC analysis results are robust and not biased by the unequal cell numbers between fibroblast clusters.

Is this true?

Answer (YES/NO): YES